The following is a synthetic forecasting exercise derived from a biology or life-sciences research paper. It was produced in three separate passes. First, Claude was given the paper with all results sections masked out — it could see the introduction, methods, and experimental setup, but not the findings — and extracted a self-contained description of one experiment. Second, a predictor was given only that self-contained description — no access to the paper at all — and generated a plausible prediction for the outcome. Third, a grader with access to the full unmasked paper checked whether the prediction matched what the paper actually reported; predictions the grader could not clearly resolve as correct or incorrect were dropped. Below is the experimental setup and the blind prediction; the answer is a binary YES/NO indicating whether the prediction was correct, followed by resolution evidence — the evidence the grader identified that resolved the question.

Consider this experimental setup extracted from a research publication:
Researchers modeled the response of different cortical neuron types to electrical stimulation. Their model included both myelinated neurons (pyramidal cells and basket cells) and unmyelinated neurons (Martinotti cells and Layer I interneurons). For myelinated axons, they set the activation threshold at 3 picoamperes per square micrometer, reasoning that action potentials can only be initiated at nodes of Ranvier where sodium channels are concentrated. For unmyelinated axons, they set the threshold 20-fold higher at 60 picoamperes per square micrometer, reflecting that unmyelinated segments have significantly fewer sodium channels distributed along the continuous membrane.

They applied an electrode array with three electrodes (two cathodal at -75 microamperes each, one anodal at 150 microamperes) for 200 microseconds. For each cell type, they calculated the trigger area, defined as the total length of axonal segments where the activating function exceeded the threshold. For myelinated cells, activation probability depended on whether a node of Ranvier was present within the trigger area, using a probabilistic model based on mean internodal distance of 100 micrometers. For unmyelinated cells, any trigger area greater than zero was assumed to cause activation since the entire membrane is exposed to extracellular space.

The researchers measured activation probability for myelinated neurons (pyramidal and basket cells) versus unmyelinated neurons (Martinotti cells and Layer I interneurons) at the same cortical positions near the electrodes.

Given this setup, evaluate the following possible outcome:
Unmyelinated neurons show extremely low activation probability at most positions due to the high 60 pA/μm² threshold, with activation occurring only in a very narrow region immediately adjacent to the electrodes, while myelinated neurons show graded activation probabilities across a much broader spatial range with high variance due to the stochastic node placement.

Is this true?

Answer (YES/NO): NO